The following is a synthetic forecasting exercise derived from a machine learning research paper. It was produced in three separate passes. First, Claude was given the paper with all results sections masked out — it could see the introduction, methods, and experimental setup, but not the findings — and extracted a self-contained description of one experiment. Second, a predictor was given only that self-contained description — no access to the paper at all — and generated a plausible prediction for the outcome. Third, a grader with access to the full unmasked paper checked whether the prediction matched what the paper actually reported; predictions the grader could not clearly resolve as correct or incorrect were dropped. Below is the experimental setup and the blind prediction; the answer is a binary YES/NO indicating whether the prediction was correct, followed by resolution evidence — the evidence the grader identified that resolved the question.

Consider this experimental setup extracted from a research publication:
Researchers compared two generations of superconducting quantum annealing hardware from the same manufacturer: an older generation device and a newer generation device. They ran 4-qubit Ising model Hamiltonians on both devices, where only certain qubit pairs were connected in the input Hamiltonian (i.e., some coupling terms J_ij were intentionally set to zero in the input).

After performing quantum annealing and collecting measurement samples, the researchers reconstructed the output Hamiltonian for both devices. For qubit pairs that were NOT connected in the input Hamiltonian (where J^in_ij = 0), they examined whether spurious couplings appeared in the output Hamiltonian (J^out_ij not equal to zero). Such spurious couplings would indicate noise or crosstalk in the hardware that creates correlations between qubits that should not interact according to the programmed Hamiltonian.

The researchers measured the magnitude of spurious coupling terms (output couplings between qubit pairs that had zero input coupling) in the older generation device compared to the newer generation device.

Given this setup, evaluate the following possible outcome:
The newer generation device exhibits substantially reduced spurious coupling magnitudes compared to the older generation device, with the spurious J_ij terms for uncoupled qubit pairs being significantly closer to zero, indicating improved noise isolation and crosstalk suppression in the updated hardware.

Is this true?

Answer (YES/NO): YES